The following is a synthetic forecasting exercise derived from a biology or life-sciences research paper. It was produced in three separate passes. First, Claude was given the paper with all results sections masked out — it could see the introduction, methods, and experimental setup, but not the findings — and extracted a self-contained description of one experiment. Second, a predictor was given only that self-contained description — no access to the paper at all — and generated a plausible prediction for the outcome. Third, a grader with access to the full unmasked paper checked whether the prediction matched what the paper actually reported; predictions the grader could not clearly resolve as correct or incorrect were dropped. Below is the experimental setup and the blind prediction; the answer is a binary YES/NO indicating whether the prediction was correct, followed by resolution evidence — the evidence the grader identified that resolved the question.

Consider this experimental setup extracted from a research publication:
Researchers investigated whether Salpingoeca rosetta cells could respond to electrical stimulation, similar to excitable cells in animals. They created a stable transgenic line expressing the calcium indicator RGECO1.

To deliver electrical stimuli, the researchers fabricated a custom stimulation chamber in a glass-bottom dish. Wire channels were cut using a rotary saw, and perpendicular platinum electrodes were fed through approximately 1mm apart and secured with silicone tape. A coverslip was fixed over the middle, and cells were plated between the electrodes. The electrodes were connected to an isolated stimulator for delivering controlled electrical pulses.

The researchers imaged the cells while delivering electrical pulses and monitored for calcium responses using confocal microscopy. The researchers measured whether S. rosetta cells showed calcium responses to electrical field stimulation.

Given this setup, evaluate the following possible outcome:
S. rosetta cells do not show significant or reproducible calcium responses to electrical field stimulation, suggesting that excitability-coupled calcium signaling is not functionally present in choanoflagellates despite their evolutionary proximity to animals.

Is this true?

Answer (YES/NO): NO